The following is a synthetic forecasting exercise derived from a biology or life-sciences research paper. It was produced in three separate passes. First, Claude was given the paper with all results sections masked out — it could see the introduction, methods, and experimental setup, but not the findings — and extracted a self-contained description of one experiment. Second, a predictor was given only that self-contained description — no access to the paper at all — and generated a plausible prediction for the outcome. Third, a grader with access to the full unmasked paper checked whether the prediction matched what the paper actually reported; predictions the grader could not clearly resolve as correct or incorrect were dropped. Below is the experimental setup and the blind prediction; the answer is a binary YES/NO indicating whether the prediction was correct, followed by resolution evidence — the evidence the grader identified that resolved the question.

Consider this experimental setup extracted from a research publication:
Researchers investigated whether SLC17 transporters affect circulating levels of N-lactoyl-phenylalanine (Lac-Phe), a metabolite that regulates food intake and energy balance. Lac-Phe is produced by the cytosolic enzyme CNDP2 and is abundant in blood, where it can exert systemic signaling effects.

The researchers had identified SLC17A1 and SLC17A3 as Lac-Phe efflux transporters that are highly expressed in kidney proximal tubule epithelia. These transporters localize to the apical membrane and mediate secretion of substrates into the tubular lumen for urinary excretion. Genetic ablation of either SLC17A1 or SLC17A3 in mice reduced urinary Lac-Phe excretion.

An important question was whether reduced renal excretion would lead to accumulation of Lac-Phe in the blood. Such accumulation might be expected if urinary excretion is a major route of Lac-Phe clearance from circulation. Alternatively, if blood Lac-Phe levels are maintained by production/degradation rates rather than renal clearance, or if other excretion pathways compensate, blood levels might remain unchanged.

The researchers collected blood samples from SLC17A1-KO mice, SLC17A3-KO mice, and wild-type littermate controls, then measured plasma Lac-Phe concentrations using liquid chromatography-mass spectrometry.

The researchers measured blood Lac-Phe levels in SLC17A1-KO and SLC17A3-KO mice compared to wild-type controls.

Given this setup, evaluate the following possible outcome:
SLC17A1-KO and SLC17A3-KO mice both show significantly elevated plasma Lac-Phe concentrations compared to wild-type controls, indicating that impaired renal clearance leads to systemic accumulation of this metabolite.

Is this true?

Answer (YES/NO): NO